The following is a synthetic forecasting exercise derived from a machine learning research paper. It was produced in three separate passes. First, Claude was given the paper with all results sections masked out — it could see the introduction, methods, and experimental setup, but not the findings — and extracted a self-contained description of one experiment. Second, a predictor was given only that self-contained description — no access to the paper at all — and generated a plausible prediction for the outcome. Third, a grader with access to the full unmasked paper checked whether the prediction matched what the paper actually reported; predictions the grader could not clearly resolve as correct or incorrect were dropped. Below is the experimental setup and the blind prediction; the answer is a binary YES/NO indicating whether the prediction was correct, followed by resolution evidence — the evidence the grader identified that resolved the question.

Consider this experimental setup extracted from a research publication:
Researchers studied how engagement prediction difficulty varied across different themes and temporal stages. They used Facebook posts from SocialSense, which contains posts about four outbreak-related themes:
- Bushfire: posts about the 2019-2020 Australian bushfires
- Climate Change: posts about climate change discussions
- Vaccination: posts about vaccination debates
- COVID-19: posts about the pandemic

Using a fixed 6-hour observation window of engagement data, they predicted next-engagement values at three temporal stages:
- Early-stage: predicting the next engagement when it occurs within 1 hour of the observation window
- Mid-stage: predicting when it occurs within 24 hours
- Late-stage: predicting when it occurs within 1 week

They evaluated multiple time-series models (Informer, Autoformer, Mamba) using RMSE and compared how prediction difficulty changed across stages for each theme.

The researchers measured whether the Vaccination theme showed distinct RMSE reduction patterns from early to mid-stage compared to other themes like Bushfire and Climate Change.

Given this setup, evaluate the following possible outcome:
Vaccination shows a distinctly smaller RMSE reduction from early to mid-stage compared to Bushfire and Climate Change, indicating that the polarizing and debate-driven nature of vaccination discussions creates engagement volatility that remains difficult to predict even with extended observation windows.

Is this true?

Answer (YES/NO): NO